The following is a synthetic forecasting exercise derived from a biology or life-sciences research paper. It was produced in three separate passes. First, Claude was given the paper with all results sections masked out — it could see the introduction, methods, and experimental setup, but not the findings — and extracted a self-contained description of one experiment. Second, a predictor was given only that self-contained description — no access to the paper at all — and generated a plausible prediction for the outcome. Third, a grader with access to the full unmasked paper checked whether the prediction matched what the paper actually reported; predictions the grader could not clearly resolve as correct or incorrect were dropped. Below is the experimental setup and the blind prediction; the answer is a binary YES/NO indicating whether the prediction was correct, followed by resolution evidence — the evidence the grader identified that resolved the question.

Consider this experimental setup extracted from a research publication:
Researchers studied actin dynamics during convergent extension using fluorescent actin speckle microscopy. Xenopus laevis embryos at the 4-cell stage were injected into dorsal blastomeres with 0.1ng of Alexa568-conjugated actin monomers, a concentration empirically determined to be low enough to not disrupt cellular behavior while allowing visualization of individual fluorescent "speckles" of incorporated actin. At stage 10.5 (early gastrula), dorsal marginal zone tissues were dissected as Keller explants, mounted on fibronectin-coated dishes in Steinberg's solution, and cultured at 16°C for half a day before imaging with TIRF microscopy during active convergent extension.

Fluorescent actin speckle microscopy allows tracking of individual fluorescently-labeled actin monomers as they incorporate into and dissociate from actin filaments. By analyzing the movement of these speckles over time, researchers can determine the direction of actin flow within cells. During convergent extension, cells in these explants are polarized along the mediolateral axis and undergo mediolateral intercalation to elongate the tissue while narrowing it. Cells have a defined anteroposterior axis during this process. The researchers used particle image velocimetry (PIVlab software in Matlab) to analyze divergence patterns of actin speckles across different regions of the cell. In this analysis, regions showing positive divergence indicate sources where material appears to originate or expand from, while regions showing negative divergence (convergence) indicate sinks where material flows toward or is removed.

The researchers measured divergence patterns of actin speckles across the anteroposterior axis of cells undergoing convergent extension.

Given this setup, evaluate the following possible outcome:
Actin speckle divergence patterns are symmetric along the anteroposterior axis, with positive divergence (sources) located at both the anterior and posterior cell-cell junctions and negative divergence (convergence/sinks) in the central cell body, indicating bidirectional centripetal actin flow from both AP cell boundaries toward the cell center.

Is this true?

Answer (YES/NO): NO